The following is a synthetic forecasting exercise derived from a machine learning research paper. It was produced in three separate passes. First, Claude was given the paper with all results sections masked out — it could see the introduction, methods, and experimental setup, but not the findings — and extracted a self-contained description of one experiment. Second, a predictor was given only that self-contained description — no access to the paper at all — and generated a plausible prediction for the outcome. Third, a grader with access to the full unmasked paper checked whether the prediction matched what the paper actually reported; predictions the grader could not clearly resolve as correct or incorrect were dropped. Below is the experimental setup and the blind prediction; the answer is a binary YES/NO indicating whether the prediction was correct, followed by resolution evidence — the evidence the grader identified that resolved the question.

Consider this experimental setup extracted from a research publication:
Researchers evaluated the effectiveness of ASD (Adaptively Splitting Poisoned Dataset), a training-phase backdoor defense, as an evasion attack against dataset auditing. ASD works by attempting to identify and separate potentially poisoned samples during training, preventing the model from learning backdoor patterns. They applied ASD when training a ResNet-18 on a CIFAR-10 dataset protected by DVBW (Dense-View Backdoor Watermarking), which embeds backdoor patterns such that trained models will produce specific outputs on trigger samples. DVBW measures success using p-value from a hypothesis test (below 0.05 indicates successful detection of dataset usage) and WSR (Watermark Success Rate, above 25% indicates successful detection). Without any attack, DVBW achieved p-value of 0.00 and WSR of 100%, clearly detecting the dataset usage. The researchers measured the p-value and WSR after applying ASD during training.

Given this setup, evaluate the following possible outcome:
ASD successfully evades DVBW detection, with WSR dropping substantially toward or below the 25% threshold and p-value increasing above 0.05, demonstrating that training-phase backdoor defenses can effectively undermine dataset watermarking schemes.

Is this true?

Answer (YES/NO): NO